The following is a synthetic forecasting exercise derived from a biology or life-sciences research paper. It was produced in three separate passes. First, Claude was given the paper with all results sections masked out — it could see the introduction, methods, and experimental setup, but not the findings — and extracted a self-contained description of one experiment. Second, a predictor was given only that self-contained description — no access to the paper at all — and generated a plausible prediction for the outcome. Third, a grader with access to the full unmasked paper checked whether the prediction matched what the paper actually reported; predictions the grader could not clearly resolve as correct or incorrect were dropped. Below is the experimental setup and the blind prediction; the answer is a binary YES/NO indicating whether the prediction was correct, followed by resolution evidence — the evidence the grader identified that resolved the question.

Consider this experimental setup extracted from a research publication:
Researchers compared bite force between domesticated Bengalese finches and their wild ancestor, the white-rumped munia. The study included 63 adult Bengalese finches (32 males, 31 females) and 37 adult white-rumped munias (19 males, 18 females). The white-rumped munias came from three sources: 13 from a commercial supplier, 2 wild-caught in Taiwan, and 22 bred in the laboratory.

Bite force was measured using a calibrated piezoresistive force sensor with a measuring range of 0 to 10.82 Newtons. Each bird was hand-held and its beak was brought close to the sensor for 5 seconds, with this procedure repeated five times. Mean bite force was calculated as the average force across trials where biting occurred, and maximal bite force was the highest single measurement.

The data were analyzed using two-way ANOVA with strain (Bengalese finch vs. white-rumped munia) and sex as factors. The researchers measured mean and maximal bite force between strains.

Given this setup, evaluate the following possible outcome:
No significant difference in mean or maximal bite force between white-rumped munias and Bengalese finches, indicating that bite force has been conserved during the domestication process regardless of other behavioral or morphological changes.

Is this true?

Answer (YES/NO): NO